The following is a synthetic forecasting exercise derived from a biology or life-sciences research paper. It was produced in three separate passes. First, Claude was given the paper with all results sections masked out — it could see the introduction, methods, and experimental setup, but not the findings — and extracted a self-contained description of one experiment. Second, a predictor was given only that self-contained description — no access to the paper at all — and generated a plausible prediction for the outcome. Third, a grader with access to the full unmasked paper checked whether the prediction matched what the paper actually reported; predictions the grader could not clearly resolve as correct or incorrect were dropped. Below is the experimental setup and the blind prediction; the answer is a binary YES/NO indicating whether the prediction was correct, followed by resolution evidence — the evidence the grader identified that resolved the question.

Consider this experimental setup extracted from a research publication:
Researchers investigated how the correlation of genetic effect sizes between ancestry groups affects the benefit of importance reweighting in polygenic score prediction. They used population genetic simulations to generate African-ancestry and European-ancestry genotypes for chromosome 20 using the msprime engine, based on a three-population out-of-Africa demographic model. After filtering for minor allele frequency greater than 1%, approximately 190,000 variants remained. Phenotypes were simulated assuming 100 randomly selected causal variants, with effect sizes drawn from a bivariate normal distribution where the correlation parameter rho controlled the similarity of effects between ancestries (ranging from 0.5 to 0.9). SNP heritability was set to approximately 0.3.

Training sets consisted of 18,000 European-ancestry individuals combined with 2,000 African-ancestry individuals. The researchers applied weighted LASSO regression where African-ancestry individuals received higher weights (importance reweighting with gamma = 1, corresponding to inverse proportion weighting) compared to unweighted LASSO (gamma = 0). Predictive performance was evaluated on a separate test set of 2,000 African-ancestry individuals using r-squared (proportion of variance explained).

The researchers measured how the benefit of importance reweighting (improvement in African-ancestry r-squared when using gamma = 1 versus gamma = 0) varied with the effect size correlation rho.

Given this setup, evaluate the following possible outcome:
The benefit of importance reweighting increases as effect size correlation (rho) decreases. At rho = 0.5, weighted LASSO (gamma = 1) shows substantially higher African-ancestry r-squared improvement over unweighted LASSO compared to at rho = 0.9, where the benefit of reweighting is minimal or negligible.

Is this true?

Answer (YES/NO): YES